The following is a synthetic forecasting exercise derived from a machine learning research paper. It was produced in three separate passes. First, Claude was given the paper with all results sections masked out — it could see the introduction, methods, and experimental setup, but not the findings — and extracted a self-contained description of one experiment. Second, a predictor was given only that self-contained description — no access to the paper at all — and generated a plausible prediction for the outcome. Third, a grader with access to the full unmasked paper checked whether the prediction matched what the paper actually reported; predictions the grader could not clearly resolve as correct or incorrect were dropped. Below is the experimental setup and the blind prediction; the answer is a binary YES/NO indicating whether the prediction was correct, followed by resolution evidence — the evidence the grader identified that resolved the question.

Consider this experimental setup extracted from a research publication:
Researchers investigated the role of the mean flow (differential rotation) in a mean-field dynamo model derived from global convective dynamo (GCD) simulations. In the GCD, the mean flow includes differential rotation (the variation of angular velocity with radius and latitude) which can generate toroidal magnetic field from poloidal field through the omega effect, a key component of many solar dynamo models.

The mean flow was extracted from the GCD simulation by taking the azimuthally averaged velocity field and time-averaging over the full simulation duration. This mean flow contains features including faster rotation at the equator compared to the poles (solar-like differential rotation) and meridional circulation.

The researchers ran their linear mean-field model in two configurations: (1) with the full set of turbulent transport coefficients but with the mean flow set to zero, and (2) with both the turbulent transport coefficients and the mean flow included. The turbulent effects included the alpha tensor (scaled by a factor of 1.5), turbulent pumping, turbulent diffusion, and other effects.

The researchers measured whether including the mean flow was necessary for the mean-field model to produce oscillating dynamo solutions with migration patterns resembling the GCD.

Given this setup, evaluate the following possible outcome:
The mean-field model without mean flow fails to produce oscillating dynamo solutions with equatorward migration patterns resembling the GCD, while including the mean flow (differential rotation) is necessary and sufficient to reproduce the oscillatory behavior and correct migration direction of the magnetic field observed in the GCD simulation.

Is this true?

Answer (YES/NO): YES